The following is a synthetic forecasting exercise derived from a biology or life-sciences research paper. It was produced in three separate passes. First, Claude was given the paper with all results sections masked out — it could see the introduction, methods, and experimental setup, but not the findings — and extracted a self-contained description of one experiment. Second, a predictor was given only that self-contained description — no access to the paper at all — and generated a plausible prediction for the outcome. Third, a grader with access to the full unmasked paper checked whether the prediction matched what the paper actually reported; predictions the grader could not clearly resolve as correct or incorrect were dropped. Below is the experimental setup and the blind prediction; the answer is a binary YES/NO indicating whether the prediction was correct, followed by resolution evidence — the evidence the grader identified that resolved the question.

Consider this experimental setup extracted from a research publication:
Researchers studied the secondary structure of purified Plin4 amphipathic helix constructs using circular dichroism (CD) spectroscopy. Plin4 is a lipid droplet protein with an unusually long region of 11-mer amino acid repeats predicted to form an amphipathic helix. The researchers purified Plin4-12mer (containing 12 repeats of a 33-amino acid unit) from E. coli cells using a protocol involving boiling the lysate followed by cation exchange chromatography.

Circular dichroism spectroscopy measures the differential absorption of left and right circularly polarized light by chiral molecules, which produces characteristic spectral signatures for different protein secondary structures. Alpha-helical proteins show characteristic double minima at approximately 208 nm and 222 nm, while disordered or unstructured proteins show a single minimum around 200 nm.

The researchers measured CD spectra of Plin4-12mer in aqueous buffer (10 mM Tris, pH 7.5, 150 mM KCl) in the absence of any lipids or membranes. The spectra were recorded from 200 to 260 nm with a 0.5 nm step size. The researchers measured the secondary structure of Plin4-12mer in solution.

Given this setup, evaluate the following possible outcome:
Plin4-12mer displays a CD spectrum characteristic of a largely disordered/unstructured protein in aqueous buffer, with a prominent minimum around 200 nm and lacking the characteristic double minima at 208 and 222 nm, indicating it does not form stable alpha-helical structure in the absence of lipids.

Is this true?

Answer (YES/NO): YES